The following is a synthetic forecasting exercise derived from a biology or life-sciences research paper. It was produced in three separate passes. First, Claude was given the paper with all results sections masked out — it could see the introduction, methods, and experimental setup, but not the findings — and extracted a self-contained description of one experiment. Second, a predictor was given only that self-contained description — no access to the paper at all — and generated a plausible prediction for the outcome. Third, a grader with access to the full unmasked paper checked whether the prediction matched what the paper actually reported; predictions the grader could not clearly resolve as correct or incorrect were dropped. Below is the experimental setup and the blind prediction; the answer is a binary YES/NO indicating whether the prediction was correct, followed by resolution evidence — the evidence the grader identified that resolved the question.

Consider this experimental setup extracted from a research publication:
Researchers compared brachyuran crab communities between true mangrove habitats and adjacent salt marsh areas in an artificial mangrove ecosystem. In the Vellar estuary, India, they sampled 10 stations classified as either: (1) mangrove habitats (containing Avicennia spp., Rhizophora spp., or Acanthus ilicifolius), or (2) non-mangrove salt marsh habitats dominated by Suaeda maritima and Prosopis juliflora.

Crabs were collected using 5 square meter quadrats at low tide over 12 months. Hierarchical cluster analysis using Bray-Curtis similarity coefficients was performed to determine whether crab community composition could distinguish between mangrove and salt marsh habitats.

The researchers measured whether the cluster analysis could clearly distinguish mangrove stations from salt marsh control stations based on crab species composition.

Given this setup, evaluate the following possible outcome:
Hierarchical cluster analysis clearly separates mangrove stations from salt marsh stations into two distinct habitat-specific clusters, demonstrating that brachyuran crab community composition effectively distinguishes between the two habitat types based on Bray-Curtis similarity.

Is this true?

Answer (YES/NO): YES